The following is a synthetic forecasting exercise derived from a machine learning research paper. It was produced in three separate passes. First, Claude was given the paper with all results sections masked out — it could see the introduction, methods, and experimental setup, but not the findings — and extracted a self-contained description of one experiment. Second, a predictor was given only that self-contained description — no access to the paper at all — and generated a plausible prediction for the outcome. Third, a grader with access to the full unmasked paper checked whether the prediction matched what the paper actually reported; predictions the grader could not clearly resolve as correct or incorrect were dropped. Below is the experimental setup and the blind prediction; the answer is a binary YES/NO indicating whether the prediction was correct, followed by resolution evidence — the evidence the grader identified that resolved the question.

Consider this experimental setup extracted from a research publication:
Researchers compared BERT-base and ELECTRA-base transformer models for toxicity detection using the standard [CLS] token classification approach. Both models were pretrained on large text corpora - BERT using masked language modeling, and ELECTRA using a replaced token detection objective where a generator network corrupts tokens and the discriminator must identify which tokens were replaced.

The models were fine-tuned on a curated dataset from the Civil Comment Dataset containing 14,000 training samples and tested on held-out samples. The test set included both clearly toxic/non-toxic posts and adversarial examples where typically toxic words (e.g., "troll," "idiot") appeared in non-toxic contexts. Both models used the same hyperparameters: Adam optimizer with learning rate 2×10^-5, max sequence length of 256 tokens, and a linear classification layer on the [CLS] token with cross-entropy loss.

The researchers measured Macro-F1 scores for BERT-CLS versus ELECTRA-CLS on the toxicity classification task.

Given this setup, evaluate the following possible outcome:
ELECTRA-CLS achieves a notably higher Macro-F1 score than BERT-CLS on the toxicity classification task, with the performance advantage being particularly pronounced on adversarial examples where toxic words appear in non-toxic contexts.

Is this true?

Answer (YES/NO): NO